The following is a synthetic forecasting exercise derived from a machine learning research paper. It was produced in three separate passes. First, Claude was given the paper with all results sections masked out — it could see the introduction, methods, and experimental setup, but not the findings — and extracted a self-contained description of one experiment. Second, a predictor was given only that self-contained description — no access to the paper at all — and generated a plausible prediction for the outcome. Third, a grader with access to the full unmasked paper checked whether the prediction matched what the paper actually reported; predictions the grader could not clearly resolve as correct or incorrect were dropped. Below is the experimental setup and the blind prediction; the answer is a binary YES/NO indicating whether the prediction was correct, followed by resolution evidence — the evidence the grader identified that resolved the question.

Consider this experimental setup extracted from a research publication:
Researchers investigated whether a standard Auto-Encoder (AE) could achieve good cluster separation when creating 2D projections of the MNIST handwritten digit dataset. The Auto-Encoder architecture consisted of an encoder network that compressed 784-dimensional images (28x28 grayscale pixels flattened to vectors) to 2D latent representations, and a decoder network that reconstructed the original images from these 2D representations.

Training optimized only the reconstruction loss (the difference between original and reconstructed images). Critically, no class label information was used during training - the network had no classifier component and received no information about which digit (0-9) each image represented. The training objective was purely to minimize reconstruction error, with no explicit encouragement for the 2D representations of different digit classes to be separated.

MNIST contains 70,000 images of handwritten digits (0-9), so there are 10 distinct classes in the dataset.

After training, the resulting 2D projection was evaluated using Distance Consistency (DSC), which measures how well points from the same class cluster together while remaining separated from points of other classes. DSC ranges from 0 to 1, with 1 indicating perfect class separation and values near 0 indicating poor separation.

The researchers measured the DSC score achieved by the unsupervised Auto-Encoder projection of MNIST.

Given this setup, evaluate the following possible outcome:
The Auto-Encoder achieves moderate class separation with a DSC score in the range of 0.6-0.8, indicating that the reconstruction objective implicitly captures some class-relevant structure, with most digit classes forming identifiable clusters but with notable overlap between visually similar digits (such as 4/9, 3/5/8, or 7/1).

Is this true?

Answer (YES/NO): NO